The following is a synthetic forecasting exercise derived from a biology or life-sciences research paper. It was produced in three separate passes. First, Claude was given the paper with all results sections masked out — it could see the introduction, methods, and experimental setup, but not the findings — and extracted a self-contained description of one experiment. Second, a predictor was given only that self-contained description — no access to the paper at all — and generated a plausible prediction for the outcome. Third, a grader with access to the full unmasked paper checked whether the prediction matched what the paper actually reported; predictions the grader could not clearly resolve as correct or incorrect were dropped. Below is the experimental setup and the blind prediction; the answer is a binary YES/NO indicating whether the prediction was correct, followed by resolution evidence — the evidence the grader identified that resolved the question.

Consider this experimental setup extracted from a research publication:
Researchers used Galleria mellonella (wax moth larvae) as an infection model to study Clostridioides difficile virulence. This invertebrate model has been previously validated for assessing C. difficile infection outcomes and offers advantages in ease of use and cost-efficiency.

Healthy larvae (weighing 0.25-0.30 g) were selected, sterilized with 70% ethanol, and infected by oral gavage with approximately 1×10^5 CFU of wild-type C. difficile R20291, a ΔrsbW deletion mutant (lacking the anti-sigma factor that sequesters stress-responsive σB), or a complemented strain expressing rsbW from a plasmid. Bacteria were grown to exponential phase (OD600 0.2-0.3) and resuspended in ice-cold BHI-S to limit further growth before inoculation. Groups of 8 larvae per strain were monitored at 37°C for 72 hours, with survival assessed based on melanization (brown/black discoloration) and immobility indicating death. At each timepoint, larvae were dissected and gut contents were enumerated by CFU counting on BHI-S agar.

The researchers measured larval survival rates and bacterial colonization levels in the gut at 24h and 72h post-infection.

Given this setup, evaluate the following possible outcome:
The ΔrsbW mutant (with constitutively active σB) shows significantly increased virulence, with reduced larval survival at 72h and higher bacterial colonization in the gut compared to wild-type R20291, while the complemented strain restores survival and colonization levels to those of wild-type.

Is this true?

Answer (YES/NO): NO